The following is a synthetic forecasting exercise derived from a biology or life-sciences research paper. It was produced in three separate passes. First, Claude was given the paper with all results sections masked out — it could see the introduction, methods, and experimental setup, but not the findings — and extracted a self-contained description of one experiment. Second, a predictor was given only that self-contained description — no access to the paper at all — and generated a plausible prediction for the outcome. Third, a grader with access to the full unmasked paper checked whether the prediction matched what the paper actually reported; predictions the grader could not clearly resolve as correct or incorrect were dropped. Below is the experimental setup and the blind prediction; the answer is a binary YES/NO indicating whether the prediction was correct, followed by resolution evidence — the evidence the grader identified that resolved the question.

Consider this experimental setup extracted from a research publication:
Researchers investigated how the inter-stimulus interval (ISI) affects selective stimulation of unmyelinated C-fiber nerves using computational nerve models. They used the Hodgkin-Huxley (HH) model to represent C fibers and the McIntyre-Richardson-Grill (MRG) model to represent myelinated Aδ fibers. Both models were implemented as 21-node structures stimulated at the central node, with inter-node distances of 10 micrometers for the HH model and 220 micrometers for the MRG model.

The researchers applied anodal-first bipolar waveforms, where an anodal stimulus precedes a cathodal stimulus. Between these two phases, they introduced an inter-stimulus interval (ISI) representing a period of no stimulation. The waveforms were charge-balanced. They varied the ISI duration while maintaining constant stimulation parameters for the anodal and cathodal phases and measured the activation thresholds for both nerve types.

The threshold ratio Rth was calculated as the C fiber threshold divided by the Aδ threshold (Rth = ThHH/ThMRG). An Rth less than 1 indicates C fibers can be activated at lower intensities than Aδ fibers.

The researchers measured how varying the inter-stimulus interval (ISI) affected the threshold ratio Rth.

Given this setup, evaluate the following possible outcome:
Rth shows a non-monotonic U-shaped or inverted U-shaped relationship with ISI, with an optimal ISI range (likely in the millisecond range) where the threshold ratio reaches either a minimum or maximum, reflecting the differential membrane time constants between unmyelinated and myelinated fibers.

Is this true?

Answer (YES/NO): NO